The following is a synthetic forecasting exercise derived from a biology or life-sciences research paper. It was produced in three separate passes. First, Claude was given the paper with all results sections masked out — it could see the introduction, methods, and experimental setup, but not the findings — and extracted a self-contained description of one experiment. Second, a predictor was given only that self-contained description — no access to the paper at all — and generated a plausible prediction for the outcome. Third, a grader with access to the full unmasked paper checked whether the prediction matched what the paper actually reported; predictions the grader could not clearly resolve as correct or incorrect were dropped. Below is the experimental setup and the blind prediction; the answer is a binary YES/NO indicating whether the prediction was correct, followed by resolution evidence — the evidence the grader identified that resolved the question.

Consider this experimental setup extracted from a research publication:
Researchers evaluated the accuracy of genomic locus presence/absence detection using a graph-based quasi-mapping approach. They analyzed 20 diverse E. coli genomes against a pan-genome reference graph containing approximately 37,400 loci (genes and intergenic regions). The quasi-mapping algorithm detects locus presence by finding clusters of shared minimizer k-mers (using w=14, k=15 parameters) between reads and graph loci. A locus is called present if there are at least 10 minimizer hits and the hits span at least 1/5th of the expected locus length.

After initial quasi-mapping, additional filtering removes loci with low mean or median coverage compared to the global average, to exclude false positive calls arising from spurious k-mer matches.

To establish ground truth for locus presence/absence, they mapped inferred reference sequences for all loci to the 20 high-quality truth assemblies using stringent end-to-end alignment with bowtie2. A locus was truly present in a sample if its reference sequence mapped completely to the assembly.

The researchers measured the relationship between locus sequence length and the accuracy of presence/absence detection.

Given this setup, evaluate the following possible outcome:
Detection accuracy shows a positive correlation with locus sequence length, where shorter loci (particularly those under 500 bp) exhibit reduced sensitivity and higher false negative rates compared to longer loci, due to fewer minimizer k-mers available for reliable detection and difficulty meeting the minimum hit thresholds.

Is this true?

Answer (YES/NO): YES